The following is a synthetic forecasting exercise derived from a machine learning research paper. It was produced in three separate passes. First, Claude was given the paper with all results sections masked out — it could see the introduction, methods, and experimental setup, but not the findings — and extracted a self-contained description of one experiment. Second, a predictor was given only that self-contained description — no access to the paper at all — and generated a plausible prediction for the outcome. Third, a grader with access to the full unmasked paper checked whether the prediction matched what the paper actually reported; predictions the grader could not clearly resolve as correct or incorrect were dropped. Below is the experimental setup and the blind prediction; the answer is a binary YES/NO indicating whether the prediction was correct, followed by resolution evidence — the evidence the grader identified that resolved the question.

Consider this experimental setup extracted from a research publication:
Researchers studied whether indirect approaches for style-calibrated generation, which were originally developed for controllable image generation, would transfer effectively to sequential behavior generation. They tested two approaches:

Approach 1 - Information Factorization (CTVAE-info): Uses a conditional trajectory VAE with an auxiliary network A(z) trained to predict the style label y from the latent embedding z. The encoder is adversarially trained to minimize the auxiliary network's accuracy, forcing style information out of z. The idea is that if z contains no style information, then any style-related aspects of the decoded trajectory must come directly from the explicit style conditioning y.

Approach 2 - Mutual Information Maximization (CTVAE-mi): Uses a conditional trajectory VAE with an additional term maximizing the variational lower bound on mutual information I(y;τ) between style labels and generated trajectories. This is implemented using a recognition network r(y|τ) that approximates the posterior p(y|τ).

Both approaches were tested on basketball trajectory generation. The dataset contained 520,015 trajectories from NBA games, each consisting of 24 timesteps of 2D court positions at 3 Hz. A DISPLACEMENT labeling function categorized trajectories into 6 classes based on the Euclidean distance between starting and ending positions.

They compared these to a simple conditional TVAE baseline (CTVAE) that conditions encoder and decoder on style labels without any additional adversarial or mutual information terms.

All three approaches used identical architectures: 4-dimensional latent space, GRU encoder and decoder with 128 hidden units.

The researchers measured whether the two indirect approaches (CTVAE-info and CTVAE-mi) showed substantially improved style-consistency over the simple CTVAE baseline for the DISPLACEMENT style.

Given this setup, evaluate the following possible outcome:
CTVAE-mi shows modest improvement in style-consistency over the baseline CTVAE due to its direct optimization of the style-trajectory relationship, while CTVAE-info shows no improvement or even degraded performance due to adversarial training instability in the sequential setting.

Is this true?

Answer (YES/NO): NO